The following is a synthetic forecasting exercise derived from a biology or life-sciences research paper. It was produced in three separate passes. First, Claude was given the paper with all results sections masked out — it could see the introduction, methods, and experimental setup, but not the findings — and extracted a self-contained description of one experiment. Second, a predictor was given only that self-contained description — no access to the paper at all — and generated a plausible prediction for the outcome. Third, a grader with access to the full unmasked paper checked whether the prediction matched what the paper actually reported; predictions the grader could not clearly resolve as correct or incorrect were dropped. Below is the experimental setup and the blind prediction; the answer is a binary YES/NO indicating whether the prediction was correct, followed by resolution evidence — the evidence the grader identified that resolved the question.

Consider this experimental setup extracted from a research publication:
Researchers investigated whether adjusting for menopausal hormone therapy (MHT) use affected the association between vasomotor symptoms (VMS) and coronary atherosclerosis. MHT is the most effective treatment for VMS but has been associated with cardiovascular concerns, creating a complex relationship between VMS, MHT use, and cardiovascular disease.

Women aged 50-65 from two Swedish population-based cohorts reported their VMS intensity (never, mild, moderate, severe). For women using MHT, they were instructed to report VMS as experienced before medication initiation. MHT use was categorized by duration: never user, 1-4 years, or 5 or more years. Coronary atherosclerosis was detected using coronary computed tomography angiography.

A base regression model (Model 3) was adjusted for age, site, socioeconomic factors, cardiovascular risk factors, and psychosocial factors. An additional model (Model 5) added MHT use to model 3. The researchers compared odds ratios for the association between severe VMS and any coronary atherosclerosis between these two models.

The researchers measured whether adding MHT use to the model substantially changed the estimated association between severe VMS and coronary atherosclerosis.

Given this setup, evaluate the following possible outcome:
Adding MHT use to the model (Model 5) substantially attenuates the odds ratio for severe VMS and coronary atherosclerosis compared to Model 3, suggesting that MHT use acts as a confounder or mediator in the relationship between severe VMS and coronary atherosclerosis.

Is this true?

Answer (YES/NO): NO